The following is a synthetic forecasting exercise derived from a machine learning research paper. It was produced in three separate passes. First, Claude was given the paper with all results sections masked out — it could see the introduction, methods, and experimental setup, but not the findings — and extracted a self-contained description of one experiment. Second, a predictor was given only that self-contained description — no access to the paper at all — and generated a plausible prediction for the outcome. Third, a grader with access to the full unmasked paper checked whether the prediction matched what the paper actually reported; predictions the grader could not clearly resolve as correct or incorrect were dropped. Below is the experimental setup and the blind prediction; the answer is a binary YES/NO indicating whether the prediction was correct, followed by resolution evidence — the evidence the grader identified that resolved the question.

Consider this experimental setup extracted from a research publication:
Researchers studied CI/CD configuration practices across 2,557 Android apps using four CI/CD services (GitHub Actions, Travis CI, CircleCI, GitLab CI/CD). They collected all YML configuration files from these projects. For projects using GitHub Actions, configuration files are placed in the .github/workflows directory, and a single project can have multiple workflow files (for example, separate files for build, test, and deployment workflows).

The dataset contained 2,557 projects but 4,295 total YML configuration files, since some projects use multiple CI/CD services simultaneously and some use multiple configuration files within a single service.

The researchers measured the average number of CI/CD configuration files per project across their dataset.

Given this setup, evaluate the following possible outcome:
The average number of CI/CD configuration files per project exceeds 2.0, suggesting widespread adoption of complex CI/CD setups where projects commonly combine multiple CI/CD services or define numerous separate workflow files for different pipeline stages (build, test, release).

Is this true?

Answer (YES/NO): NO